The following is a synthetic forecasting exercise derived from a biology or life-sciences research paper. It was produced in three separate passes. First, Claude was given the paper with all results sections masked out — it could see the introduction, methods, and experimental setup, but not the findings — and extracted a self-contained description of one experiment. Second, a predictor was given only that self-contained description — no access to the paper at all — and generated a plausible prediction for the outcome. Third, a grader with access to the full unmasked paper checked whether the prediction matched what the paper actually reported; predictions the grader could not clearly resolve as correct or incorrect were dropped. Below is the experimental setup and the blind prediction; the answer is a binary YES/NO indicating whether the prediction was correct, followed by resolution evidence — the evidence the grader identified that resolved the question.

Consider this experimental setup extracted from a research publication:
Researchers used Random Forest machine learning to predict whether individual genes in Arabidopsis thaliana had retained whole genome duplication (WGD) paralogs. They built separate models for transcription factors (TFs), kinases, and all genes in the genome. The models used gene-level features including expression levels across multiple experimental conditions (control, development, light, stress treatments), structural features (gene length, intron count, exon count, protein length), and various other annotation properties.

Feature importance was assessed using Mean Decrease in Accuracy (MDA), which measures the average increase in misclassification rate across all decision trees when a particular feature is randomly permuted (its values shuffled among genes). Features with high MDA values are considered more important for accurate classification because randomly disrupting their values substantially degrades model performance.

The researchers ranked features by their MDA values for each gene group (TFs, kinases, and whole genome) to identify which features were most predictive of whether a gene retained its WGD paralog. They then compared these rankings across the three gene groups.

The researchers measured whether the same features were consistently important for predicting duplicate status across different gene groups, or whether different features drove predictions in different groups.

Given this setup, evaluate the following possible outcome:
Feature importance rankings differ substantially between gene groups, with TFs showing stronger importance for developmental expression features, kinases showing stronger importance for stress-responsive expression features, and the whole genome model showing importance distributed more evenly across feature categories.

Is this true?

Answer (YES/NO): NO